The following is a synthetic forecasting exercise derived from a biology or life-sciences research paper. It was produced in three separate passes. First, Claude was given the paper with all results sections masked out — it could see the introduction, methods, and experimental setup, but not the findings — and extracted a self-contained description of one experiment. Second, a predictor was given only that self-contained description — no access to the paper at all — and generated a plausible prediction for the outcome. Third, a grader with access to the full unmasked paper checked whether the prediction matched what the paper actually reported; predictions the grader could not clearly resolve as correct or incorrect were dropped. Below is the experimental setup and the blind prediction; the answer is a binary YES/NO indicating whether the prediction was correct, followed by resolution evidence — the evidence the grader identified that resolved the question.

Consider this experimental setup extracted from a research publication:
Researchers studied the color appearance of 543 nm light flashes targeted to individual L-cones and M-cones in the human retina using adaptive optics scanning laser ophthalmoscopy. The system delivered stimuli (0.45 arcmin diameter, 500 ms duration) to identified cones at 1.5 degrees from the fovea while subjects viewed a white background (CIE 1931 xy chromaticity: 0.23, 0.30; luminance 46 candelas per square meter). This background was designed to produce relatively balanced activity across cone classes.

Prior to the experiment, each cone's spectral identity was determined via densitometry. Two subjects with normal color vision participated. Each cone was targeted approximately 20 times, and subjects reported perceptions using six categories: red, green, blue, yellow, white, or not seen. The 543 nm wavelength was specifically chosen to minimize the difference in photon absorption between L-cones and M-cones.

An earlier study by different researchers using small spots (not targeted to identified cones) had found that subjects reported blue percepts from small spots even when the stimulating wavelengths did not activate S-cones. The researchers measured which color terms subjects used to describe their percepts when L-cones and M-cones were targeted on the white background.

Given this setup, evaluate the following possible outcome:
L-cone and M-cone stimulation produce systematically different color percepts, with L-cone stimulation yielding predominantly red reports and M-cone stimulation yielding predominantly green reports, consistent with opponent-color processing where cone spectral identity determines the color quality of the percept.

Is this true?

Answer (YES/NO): NO